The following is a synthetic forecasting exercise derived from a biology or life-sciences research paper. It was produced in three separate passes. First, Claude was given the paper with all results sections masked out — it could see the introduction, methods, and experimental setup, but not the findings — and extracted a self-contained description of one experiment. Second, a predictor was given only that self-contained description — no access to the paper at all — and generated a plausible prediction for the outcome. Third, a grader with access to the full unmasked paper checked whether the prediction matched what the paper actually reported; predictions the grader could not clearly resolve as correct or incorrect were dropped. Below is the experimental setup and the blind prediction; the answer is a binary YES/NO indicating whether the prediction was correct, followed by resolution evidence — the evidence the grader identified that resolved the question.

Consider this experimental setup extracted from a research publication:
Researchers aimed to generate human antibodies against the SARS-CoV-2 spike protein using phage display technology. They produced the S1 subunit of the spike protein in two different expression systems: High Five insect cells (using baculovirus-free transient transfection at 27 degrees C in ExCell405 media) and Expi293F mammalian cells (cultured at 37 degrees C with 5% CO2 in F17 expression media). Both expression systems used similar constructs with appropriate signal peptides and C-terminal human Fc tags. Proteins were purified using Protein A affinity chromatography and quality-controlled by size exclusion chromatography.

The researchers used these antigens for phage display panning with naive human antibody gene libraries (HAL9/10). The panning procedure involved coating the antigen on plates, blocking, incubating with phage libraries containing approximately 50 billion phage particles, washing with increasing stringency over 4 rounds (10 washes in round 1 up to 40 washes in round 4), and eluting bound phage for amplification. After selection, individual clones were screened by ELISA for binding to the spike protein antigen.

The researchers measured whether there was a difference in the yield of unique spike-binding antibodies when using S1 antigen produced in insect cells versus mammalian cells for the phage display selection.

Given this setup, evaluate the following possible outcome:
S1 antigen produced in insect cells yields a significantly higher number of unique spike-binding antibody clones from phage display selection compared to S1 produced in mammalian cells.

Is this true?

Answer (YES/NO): YES